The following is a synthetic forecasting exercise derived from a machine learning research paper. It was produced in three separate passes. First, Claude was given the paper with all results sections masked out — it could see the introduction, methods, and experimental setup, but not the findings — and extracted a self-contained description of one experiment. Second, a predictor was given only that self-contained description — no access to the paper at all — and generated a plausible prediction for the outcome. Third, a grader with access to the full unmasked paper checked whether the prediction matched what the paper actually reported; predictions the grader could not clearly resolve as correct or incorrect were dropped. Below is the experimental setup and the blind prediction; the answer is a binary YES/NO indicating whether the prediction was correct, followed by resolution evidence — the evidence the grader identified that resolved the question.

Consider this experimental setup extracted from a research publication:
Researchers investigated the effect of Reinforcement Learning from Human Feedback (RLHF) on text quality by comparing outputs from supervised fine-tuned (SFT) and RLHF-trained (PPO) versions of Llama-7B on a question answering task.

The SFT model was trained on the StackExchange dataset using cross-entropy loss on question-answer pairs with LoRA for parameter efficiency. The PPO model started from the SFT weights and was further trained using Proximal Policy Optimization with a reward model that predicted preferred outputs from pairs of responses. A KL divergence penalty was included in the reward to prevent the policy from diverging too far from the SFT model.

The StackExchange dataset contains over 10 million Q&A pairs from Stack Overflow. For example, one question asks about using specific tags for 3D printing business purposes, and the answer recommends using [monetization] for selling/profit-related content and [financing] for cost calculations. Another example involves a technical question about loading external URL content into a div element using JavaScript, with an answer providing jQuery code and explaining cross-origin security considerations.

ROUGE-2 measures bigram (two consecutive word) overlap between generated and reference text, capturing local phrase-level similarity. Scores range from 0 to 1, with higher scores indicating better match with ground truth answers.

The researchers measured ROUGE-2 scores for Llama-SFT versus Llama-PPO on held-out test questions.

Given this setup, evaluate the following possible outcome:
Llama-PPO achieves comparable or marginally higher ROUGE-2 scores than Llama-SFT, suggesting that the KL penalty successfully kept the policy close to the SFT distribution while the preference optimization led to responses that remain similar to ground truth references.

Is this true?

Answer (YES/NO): NO